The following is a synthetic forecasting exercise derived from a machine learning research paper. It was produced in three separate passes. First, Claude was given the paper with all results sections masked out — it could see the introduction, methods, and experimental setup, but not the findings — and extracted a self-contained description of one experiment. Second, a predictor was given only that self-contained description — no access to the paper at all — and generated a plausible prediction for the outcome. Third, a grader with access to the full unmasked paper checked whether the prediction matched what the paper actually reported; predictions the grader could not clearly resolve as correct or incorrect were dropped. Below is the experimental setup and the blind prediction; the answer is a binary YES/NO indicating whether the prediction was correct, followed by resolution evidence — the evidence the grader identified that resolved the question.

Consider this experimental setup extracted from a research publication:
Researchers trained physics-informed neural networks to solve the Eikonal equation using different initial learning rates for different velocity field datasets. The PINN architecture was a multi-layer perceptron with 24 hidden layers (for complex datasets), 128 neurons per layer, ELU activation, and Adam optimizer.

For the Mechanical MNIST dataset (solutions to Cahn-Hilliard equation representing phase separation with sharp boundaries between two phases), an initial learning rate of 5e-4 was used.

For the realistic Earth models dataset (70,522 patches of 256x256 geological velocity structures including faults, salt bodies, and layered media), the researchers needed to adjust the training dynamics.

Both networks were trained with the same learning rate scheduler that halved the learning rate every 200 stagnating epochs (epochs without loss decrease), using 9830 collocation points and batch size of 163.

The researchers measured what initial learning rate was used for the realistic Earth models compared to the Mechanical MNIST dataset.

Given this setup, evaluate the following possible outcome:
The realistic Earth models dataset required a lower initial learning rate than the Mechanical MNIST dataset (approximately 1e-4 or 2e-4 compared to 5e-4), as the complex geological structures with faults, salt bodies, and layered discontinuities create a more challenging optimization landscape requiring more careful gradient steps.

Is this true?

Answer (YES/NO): NO